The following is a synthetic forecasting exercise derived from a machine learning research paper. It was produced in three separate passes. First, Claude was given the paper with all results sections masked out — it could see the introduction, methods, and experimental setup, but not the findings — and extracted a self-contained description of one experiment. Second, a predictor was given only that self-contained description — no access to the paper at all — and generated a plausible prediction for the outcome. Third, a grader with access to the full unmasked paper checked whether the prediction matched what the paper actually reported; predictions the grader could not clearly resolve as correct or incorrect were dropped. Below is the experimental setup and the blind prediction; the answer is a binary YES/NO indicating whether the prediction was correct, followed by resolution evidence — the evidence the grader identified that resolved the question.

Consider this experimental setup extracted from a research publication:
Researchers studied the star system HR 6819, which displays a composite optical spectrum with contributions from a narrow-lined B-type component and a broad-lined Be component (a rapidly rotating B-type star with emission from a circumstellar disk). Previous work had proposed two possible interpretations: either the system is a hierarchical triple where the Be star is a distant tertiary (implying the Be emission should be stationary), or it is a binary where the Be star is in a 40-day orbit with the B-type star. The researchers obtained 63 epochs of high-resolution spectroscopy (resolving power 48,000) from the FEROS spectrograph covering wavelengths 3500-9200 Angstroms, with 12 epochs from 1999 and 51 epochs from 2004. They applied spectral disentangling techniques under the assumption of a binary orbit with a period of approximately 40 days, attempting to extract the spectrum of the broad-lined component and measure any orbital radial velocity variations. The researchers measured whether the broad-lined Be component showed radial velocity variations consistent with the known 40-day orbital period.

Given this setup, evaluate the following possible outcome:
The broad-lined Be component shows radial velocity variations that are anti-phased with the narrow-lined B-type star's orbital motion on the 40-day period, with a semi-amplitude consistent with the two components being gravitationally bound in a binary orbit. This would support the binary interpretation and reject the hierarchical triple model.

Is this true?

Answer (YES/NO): YES